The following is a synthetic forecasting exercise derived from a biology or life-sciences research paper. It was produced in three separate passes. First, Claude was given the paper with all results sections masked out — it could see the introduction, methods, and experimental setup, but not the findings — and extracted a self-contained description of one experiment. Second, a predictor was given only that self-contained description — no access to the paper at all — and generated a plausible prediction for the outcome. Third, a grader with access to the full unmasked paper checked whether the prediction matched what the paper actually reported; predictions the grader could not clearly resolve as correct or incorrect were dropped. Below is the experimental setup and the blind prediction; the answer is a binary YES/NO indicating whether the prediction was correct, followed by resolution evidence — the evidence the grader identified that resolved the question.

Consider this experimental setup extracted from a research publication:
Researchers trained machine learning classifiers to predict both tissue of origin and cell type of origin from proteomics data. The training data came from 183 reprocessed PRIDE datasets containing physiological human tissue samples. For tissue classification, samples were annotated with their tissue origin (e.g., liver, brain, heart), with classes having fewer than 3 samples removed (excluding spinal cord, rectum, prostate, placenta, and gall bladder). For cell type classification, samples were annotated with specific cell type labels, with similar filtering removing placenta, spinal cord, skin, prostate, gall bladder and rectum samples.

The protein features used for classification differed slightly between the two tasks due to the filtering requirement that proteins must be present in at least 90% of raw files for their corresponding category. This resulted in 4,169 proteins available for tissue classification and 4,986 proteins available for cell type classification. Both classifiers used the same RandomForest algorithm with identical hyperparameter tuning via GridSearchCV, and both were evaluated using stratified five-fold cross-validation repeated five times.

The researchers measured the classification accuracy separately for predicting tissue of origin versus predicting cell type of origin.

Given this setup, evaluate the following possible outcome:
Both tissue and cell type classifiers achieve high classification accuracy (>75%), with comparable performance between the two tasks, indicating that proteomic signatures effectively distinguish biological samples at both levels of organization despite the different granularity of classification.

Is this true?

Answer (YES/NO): YES